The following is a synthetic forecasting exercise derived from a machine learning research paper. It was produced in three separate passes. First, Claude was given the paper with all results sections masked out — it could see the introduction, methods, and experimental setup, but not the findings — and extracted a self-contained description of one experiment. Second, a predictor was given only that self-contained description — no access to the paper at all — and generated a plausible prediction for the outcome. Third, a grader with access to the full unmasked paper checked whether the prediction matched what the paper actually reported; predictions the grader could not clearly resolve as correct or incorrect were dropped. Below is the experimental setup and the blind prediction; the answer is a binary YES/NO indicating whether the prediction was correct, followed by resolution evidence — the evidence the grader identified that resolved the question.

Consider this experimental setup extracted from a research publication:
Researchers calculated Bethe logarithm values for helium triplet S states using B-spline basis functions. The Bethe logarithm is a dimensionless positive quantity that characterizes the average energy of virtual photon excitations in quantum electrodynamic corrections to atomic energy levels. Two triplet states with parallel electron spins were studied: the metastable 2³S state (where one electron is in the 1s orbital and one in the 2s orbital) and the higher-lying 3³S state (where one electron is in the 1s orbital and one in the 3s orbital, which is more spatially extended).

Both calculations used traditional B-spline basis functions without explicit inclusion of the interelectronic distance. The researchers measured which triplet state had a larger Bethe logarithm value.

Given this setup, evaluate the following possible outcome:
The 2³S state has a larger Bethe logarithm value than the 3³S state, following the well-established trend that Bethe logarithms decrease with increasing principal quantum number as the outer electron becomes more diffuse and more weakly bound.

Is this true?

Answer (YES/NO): NO